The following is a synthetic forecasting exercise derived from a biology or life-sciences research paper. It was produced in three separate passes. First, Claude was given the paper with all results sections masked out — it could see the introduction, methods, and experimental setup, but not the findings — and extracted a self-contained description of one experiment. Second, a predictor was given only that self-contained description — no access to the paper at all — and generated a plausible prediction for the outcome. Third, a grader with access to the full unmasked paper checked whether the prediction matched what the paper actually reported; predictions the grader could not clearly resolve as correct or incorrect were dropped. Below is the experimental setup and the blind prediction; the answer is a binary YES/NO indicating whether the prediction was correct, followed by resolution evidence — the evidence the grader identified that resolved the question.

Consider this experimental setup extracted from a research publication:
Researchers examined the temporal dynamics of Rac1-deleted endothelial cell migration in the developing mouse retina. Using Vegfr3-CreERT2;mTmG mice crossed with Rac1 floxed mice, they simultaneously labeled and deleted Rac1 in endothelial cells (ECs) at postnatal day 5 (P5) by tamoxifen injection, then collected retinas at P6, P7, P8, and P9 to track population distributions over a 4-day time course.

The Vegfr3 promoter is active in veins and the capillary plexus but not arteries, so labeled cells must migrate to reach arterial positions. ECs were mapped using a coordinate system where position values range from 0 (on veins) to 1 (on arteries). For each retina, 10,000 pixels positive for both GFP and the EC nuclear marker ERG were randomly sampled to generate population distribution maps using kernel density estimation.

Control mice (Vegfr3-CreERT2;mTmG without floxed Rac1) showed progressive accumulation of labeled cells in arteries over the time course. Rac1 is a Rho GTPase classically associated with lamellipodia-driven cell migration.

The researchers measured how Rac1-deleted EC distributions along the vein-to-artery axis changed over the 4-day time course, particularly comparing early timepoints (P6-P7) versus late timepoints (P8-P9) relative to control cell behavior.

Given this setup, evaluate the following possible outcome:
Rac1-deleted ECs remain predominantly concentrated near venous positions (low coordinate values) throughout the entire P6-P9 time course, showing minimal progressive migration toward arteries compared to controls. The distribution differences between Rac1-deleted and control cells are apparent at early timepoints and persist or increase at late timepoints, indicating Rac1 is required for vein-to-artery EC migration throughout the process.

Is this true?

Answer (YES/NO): NO